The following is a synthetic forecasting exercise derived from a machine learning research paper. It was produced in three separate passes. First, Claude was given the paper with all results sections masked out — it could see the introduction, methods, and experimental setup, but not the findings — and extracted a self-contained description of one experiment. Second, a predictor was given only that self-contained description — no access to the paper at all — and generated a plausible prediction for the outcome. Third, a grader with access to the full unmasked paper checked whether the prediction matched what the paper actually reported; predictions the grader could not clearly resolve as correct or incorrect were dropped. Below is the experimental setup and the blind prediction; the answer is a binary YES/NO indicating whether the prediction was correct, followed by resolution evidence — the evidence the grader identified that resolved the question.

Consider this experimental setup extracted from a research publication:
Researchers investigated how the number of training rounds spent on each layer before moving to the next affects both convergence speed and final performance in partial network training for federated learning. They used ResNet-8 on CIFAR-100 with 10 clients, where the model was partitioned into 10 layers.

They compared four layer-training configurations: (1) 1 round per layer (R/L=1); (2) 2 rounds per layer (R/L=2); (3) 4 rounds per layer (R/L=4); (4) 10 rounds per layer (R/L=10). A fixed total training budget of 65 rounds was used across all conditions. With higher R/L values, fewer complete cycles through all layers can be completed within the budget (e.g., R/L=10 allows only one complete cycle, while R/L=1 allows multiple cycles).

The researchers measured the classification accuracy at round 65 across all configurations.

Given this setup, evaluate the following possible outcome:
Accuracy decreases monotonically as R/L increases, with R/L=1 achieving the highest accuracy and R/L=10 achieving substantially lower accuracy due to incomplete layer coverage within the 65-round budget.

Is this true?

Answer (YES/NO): NO